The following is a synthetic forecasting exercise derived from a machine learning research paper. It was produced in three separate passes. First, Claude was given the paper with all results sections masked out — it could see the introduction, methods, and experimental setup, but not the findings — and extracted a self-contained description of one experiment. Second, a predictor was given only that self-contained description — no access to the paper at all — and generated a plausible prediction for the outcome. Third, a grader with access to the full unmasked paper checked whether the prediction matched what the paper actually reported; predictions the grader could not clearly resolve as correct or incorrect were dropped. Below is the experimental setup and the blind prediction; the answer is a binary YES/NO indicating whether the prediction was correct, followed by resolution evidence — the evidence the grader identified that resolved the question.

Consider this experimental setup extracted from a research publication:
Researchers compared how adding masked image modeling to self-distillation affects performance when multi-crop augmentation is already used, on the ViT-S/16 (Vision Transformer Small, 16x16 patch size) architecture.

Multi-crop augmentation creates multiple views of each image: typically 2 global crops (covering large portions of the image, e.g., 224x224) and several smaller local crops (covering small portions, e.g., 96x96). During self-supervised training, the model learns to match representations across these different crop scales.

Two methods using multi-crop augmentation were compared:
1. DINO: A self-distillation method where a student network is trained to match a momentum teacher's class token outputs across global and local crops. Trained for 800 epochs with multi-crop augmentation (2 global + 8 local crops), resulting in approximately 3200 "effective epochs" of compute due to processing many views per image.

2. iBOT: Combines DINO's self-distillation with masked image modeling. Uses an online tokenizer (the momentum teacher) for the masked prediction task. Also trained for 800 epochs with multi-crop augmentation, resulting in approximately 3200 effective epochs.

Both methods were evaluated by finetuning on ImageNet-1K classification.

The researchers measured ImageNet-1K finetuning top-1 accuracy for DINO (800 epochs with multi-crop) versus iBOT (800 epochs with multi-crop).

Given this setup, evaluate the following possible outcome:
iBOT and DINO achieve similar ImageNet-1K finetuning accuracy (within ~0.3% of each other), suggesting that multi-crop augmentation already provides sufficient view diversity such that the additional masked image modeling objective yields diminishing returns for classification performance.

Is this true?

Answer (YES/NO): YES